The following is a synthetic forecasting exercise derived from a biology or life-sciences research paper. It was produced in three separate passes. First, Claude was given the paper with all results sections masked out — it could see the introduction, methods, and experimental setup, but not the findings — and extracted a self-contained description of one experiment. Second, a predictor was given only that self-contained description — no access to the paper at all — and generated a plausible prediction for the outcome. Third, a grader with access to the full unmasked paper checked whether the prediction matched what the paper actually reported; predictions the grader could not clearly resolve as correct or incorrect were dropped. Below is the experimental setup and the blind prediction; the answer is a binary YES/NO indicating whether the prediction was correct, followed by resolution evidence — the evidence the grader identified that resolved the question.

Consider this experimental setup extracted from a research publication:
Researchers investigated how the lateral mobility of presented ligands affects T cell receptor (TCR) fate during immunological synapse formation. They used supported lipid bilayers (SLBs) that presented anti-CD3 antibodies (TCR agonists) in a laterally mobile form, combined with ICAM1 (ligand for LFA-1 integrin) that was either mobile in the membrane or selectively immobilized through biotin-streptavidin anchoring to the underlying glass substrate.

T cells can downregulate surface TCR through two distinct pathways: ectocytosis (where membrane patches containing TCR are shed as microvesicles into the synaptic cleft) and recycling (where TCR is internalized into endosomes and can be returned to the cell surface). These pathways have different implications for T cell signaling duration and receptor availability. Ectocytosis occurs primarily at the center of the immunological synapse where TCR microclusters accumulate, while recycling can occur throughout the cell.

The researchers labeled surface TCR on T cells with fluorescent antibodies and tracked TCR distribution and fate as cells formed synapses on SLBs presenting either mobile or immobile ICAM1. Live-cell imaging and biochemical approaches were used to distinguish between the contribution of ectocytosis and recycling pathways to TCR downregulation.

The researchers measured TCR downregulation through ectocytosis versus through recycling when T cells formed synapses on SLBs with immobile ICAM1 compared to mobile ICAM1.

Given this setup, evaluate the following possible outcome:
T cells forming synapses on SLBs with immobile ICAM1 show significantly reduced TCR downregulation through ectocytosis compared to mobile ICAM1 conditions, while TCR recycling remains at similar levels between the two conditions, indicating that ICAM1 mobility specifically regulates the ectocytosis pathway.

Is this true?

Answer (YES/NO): NO